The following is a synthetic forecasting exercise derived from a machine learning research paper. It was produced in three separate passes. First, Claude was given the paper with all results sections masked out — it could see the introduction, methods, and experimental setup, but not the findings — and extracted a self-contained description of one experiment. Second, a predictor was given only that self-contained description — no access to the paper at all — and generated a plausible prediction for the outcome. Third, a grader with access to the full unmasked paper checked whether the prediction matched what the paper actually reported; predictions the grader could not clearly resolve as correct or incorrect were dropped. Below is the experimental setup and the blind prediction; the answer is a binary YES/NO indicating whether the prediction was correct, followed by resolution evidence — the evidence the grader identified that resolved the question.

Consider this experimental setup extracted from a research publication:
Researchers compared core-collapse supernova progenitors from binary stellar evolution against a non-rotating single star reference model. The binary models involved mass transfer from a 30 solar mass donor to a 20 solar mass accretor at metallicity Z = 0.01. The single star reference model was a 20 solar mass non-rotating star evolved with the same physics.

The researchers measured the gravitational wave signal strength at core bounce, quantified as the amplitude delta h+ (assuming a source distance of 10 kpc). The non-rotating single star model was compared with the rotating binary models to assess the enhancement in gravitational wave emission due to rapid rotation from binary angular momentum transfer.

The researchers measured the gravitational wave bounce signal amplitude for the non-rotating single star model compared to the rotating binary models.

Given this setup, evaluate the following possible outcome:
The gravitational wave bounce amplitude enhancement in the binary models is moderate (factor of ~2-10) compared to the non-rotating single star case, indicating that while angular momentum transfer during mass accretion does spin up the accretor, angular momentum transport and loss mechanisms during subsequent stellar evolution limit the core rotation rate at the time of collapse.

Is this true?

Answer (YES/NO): NO